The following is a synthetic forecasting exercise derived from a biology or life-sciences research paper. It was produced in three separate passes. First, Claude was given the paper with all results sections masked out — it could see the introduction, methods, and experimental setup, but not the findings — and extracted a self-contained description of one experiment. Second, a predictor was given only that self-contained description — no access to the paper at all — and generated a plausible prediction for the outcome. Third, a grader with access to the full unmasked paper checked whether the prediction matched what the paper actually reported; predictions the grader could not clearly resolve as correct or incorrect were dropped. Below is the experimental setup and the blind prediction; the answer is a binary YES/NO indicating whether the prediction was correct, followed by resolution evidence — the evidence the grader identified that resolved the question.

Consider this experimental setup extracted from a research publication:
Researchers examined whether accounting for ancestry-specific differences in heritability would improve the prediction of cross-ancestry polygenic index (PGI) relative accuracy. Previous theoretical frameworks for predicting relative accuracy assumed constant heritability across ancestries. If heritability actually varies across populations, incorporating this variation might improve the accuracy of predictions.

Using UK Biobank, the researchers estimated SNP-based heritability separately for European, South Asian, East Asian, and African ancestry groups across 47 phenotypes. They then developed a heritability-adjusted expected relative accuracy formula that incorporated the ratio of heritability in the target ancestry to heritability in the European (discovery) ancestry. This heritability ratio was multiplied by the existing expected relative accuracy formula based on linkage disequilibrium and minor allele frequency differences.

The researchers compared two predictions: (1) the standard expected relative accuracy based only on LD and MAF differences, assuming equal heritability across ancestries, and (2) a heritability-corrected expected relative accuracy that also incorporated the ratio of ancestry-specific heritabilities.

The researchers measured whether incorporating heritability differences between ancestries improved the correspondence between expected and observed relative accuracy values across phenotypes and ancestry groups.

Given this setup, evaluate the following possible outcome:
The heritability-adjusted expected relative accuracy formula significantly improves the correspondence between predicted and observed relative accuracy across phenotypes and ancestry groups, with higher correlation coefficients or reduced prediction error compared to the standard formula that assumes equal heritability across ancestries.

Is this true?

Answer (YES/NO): NO